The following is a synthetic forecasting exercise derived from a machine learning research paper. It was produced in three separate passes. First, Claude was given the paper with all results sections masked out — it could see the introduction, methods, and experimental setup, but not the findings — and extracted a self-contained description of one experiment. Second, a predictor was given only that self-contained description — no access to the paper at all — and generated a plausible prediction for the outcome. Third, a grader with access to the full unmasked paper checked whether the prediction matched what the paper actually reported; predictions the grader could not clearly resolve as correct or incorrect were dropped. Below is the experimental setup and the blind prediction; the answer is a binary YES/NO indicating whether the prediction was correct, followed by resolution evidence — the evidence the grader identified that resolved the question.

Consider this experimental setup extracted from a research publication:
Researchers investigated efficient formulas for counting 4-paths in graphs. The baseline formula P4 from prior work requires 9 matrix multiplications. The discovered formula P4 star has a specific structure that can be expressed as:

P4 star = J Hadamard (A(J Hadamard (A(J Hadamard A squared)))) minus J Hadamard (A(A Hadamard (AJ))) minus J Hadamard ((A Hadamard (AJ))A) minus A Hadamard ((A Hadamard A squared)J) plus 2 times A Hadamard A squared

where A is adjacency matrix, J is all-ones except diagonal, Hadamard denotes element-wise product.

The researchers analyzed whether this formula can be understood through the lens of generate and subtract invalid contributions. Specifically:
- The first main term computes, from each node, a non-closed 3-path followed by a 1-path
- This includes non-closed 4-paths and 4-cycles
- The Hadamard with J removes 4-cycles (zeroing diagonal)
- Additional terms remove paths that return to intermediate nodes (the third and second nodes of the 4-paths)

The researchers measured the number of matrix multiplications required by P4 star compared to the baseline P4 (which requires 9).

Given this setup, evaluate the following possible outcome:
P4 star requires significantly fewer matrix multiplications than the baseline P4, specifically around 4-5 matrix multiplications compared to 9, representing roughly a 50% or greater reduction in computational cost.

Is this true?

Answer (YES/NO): YES